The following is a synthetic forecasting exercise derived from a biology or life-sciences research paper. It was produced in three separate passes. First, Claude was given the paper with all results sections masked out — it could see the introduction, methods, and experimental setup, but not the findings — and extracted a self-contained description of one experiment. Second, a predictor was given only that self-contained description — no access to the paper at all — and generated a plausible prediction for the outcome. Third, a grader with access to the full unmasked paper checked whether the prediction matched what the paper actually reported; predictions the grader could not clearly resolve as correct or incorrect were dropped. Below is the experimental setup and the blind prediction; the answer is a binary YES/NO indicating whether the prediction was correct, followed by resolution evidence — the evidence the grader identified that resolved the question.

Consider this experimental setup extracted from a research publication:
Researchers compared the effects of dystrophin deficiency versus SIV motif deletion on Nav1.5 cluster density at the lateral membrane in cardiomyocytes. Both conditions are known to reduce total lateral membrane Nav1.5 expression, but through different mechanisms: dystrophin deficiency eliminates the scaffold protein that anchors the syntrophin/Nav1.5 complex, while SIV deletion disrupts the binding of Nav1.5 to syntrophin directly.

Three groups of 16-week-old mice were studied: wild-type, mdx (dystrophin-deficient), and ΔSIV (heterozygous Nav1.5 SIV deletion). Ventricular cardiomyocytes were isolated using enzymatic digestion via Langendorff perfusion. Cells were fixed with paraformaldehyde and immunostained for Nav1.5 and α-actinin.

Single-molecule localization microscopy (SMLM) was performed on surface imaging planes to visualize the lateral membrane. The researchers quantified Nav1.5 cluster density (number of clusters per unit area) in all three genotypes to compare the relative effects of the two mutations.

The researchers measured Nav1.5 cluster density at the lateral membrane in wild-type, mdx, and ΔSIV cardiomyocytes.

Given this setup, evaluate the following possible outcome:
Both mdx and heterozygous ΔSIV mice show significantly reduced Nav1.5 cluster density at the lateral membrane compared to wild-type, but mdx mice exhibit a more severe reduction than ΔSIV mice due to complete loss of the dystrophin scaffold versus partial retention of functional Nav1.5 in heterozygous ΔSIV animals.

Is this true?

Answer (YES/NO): NO